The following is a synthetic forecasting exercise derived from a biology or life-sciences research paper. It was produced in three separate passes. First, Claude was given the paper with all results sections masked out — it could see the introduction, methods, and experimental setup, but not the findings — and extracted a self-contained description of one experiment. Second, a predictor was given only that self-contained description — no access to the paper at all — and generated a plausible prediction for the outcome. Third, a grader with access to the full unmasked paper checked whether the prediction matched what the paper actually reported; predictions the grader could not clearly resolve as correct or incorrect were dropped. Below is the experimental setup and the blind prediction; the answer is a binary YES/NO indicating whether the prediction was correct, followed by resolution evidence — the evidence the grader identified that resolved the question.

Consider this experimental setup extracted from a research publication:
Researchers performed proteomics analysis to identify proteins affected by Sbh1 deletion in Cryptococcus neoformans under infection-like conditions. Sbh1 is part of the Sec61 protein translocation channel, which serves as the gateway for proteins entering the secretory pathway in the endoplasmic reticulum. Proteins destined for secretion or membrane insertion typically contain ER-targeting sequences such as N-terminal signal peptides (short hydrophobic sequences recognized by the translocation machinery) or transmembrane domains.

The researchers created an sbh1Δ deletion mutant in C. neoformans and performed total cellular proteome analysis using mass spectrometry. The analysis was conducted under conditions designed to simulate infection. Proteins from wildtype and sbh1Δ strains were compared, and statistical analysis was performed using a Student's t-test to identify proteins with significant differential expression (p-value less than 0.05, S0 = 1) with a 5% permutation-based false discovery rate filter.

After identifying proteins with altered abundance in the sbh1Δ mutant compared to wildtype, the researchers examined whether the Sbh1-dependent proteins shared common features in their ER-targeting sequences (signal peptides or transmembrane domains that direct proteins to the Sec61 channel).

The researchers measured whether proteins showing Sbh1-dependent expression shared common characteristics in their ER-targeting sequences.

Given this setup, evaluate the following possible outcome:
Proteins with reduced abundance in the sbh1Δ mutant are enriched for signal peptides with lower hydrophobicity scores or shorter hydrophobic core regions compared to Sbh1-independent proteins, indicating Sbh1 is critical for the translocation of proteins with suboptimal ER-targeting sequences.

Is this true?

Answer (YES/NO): NO